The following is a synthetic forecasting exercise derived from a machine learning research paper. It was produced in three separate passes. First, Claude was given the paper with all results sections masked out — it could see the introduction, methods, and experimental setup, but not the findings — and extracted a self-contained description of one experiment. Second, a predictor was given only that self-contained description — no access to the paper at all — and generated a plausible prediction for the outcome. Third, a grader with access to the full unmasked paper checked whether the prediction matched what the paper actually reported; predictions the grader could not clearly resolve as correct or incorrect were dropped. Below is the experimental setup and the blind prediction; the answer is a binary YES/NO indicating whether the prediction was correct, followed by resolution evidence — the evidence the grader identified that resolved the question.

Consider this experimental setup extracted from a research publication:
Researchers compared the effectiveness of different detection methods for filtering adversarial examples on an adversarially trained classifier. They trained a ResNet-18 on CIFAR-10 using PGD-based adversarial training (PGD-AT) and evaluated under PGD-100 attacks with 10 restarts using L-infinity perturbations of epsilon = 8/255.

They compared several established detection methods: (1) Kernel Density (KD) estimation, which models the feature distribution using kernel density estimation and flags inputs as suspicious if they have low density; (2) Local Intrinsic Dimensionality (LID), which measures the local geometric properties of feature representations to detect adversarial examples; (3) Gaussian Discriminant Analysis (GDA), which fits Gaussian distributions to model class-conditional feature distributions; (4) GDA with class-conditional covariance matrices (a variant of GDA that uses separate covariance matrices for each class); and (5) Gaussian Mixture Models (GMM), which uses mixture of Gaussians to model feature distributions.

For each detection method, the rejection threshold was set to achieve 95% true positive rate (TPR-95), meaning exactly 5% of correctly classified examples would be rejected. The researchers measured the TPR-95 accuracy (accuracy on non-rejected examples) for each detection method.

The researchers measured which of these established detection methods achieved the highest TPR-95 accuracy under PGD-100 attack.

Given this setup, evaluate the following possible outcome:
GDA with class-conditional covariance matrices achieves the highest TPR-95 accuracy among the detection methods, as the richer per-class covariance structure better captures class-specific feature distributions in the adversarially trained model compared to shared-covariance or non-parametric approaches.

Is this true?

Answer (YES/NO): NO